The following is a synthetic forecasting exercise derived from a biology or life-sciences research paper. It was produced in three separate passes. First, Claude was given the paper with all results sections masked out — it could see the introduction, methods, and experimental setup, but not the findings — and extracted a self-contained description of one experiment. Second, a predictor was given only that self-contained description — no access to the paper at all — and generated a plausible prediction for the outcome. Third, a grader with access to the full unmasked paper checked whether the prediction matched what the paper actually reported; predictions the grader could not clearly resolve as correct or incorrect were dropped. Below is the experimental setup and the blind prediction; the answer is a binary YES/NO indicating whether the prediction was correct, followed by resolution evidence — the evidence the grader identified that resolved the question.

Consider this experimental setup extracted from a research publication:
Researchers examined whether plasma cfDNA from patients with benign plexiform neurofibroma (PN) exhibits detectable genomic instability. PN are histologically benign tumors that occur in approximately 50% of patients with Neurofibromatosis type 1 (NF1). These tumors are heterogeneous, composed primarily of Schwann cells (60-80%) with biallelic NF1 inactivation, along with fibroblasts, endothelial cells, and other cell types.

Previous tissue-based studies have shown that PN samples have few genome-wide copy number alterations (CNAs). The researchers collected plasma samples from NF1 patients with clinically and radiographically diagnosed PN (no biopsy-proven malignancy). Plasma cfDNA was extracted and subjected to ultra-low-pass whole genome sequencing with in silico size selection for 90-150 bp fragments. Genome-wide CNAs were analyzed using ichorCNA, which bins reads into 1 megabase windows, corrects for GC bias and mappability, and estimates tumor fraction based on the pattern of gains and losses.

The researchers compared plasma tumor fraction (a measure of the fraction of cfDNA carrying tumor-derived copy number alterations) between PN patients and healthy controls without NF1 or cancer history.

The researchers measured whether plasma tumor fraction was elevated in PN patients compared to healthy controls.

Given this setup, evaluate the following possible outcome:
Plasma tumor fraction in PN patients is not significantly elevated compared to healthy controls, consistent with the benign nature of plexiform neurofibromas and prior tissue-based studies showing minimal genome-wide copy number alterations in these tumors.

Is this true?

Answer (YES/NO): NO